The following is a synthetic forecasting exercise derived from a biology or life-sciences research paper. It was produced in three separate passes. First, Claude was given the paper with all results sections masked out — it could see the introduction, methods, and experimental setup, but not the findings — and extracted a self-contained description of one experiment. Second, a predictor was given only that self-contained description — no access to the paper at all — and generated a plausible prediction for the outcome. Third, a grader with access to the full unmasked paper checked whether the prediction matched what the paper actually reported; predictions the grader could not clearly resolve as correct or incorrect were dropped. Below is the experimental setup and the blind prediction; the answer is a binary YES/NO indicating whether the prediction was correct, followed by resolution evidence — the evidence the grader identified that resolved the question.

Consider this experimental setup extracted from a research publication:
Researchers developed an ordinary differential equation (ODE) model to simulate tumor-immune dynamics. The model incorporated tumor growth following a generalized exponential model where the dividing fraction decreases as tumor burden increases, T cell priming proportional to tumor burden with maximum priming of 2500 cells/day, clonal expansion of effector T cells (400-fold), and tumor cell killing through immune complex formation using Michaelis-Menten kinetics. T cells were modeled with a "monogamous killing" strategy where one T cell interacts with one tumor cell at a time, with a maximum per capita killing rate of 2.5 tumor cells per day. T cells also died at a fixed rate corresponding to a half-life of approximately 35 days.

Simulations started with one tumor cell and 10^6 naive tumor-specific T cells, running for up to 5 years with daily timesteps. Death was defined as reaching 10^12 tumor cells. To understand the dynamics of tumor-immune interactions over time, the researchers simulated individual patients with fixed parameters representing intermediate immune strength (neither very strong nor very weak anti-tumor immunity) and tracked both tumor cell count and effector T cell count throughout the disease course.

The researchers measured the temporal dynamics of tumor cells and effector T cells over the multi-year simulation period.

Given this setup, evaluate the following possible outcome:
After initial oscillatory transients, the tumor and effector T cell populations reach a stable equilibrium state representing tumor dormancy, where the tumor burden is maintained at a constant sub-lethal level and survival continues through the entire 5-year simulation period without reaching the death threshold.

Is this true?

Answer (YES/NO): NO